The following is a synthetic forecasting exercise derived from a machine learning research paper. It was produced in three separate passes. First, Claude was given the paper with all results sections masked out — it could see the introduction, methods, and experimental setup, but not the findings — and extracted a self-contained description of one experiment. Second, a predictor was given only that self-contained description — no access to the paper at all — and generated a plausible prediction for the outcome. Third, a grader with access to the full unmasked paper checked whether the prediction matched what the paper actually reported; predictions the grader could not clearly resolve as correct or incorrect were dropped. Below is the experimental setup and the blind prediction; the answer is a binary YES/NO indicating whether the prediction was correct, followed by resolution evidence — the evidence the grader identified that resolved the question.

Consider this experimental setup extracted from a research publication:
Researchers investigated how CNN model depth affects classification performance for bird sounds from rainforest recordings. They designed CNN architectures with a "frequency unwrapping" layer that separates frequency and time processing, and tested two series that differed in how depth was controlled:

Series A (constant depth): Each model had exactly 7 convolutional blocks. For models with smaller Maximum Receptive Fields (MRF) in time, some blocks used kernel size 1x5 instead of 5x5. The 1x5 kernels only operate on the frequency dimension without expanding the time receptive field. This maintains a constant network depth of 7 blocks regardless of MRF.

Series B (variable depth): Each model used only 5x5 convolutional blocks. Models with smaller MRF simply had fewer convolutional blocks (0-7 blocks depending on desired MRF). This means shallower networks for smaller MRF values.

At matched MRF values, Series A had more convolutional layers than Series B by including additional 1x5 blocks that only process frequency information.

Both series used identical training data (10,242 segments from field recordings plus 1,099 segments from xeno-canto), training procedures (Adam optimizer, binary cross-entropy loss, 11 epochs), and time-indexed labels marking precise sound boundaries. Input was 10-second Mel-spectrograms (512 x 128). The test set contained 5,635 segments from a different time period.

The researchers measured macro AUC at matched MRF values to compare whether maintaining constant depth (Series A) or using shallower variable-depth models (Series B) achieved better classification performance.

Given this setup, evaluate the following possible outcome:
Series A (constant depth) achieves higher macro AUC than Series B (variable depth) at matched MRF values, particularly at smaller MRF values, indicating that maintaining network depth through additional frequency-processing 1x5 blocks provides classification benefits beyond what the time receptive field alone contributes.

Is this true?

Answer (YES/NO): NO